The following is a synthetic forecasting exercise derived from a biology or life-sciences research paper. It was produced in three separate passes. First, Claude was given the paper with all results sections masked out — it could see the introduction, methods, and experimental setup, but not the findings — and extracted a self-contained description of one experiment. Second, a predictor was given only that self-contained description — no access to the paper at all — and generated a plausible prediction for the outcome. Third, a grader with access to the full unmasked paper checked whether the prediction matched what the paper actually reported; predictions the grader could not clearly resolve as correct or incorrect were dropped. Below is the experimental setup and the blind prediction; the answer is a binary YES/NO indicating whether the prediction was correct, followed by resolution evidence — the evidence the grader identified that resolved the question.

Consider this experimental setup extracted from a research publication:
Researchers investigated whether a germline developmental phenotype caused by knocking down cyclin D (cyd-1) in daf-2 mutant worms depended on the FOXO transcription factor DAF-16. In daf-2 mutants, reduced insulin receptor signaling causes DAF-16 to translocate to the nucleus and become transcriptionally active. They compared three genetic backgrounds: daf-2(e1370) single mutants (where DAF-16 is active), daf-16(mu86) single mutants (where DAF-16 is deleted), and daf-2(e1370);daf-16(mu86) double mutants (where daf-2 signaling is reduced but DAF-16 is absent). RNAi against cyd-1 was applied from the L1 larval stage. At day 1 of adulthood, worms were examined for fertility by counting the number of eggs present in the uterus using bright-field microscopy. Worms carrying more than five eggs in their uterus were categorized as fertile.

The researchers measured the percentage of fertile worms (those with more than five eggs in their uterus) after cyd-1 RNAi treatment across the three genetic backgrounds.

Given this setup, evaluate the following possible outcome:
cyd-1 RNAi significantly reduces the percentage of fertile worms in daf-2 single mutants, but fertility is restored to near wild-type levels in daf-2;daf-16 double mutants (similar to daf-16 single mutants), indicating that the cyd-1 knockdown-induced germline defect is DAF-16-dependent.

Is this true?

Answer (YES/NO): YES